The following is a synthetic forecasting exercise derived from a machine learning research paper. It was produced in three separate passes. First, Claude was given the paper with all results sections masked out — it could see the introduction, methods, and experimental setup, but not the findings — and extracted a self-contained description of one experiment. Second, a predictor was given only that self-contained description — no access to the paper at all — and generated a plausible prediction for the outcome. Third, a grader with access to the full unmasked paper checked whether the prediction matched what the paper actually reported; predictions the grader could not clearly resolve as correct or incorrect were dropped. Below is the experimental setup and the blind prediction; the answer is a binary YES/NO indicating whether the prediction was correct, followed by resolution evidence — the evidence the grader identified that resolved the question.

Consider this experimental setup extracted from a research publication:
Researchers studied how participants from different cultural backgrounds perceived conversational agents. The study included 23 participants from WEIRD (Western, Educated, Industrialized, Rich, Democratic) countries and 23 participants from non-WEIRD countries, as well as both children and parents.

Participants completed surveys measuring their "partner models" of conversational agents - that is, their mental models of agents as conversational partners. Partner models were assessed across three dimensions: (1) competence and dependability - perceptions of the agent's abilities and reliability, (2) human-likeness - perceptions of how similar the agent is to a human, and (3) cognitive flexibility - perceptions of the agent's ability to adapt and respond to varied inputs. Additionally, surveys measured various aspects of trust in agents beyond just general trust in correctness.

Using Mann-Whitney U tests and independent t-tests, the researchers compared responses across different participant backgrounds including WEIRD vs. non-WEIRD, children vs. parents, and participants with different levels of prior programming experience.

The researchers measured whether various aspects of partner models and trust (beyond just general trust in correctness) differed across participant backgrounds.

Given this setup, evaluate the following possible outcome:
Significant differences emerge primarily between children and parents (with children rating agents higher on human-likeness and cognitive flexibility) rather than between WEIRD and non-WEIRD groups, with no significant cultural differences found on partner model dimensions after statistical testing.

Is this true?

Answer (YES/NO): NO